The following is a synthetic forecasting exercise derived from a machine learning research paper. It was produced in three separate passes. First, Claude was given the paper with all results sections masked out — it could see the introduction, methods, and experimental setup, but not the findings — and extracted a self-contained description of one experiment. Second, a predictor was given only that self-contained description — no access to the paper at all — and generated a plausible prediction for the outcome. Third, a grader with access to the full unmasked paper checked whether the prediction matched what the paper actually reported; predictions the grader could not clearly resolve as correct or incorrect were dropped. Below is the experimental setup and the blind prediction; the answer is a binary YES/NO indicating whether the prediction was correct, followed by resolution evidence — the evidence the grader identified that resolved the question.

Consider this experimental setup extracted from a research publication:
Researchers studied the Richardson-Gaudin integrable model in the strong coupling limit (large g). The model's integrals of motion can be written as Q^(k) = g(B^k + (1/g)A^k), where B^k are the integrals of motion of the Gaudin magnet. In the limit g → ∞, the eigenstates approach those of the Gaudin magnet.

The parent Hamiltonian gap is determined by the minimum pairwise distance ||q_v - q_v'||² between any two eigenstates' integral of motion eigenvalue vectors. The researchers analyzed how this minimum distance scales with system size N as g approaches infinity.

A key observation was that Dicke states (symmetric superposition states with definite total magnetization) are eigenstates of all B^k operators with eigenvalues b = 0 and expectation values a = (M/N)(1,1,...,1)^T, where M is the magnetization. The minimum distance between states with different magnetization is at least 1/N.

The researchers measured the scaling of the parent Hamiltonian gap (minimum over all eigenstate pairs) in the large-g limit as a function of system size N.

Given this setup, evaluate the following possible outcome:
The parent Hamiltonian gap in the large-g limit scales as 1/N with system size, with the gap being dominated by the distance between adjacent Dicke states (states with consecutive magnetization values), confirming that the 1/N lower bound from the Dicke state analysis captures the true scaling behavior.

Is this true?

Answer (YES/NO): YES